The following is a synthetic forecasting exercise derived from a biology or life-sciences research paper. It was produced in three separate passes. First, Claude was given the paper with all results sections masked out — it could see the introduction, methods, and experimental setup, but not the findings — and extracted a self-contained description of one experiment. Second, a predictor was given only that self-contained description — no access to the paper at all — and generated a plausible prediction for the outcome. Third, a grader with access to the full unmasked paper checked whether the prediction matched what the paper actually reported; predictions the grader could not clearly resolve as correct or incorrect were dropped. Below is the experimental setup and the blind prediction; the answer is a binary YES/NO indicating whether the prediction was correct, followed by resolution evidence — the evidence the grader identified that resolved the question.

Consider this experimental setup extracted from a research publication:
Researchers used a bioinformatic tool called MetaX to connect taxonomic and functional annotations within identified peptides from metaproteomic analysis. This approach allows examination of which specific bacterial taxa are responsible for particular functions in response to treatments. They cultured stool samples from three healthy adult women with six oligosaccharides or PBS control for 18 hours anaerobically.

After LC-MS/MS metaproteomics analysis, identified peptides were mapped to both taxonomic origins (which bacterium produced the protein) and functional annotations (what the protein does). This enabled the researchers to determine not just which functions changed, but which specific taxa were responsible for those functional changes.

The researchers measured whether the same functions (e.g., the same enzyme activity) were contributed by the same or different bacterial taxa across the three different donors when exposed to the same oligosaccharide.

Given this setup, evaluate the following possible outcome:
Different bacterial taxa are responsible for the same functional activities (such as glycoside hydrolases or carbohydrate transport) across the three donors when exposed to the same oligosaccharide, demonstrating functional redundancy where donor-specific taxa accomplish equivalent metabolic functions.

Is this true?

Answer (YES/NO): YES